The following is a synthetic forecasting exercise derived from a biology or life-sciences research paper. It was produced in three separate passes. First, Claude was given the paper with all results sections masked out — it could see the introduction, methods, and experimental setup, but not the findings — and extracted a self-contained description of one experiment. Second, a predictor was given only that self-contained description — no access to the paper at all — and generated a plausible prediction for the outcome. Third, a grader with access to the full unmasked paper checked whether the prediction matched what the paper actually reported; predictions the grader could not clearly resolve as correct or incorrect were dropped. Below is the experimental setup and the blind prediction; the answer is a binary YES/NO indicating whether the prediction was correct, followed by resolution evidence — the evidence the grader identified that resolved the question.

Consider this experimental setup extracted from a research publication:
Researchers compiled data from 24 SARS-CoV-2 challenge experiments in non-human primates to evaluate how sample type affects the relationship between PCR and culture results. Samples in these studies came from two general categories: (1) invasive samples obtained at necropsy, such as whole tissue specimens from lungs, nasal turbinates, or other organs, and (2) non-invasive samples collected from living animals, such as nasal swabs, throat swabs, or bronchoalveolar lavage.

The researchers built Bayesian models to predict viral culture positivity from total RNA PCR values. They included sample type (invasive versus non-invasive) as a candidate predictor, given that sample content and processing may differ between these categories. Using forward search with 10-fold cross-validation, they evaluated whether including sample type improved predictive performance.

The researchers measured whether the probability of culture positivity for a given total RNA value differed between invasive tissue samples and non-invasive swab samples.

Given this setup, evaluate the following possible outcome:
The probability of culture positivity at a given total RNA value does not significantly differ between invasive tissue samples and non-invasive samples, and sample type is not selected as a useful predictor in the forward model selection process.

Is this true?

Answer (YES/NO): YES